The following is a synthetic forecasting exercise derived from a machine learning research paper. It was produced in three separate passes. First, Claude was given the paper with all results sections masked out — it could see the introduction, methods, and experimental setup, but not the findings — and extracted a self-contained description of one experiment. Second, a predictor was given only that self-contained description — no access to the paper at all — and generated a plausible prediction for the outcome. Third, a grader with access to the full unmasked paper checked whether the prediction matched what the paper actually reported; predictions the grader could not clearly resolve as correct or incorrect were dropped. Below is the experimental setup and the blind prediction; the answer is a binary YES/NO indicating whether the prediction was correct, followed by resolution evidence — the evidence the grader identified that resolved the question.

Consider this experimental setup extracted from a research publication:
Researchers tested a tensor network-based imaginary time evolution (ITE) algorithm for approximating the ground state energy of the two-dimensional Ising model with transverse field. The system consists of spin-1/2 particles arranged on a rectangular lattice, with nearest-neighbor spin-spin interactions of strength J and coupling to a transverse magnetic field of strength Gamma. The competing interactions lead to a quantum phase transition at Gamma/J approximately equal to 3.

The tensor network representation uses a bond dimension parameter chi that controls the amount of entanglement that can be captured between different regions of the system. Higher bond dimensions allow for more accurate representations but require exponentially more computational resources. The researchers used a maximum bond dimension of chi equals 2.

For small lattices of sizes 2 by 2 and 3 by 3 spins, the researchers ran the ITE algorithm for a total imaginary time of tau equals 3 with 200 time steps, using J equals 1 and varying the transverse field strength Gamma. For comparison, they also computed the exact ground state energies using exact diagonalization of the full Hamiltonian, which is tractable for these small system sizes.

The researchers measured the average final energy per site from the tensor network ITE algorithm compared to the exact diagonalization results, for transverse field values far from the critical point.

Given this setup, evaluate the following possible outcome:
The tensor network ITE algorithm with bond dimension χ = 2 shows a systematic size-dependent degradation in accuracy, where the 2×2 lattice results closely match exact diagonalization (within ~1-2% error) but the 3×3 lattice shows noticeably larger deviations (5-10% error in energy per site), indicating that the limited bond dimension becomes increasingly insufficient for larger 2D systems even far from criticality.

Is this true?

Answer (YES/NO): NO